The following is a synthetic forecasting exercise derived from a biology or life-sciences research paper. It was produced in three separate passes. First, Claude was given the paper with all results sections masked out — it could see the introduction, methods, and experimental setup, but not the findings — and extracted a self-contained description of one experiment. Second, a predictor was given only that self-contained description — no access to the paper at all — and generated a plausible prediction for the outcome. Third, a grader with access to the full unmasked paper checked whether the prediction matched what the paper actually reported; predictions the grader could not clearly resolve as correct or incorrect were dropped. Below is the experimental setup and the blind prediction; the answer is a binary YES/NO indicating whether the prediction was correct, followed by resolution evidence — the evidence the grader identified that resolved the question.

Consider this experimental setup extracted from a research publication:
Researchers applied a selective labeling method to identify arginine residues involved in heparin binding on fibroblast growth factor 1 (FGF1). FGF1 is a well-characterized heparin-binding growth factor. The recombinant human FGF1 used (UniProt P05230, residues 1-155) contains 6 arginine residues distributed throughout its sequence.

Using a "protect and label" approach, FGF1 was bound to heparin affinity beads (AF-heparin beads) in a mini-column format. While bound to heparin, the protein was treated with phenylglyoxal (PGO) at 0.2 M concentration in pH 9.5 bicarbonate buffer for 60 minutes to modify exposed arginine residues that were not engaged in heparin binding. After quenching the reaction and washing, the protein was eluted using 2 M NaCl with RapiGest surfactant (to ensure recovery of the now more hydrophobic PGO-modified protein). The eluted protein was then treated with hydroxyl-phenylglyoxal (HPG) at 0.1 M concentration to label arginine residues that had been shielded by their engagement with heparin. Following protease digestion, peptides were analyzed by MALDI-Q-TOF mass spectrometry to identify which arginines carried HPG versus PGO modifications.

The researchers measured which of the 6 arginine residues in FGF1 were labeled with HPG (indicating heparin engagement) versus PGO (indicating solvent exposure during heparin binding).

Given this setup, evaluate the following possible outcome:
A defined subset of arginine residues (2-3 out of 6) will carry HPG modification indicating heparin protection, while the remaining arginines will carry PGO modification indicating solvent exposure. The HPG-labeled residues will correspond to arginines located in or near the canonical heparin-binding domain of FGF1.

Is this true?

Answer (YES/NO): NO